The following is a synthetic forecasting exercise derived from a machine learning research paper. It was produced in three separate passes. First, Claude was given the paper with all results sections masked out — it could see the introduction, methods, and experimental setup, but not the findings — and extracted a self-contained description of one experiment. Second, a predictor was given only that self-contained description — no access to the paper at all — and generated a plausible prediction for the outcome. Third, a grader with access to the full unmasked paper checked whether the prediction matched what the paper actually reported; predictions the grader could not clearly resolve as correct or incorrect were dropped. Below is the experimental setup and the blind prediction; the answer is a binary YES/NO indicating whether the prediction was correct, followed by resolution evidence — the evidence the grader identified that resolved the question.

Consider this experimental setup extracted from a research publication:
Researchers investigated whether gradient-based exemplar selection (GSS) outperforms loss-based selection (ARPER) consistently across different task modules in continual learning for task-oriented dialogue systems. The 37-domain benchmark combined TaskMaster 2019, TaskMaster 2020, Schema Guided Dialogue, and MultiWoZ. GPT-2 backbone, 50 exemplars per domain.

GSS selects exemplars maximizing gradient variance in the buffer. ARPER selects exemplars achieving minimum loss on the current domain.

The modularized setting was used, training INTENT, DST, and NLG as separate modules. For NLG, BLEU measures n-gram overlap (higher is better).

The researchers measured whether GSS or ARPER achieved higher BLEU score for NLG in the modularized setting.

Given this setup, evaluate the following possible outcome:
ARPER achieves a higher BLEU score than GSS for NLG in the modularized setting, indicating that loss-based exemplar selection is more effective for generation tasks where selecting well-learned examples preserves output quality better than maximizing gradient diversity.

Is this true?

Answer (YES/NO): NO